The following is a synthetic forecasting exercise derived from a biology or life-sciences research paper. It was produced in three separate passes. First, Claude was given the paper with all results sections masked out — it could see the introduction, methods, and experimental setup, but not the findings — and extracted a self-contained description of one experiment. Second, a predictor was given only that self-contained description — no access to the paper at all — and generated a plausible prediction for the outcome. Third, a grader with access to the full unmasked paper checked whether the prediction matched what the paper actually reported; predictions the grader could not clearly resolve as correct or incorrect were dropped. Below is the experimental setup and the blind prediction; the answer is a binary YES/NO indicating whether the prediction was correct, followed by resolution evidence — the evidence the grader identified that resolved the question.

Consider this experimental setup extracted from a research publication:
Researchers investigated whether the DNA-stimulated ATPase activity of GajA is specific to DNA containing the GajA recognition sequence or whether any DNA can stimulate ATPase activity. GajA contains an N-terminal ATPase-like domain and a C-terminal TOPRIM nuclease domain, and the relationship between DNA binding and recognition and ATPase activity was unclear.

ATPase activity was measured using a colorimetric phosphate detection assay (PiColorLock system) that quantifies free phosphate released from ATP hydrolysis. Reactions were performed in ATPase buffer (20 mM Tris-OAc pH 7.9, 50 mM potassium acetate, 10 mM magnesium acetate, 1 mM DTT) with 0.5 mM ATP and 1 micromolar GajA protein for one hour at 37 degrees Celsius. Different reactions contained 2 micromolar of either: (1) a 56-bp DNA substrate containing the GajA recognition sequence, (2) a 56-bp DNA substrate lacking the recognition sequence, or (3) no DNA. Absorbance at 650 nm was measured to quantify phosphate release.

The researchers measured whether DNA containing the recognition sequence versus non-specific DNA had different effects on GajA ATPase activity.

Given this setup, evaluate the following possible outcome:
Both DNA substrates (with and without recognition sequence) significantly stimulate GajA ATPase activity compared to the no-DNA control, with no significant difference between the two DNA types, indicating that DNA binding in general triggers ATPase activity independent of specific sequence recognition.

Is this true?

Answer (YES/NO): NO